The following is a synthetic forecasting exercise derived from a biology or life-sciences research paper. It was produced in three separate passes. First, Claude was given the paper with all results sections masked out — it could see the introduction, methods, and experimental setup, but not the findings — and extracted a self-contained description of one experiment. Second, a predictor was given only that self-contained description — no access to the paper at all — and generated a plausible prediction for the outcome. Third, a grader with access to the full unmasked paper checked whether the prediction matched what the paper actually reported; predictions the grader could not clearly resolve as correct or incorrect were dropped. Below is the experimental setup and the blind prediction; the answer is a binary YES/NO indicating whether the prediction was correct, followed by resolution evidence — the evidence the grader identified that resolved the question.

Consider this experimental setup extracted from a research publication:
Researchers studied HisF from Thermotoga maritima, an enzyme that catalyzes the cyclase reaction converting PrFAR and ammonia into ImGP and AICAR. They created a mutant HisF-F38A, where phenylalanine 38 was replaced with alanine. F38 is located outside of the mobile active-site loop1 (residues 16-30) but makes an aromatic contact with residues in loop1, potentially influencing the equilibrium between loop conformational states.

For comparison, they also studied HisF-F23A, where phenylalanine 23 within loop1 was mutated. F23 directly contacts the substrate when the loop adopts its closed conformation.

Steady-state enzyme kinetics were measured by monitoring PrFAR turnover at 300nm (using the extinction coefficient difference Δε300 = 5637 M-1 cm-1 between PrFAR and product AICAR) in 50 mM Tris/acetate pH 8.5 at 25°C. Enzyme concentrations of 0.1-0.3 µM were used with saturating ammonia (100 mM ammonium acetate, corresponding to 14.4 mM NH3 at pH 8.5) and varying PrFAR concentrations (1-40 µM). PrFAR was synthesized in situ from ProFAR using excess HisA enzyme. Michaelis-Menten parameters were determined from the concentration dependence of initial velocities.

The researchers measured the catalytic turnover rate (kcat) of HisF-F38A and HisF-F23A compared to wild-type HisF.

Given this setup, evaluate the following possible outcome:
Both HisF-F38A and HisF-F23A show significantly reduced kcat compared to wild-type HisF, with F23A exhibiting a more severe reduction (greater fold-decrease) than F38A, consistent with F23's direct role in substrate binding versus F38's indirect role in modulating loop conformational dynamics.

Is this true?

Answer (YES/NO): NO